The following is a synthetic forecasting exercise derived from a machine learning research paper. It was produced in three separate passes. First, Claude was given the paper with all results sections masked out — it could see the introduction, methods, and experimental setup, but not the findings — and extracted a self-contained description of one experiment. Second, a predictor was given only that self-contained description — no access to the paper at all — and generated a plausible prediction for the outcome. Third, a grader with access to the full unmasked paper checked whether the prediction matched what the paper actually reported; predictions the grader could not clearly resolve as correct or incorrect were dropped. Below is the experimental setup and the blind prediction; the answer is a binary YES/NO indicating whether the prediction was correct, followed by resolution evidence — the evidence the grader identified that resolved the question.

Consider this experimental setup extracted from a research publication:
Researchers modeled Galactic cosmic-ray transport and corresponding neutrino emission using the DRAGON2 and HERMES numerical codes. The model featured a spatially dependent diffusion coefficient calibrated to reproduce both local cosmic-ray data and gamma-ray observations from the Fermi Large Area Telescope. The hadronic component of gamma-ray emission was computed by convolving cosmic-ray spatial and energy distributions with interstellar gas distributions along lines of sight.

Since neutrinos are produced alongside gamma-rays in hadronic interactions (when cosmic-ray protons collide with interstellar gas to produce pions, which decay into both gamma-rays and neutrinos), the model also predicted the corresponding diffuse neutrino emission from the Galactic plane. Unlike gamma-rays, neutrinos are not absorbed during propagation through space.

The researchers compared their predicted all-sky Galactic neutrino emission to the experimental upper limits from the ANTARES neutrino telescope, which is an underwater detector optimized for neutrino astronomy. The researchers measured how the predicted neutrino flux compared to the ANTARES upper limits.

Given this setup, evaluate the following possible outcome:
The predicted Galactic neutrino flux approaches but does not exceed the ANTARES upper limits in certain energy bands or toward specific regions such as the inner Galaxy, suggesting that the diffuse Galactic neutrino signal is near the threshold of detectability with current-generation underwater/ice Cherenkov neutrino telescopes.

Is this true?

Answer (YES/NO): YES